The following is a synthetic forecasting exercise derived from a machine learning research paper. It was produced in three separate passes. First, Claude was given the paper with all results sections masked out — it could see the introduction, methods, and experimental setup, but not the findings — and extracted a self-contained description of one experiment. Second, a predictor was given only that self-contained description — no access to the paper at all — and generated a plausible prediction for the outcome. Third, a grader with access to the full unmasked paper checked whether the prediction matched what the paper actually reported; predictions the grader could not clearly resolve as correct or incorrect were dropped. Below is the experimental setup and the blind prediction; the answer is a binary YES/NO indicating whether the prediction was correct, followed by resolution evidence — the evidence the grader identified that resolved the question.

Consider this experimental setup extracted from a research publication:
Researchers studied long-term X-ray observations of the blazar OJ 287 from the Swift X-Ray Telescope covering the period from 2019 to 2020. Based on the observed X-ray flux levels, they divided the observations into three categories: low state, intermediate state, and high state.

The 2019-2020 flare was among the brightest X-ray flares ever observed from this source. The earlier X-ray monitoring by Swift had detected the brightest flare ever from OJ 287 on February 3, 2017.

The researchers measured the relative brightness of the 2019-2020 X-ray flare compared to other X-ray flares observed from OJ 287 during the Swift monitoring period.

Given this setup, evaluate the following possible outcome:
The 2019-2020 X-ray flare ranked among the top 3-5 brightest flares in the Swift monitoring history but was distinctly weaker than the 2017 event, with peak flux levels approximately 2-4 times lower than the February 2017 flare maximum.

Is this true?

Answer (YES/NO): NO